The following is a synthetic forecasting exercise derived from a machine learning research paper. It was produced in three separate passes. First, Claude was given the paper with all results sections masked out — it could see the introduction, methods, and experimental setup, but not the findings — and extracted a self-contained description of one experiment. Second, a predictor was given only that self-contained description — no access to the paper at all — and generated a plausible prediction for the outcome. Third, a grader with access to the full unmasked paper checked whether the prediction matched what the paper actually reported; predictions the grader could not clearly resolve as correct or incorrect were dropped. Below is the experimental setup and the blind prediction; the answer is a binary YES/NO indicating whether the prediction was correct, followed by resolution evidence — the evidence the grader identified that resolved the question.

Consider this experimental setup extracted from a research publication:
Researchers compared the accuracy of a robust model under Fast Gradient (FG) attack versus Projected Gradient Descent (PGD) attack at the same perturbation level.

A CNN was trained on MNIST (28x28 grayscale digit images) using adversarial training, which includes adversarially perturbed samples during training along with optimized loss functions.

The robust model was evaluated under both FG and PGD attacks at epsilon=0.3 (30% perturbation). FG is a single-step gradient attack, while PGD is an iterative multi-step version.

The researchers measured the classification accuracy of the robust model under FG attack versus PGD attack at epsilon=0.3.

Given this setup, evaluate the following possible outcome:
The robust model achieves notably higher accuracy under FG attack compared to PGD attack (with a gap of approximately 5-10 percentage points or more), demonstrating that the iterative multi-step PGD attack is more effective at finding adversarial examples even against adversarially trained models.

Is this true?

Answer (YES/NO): NO